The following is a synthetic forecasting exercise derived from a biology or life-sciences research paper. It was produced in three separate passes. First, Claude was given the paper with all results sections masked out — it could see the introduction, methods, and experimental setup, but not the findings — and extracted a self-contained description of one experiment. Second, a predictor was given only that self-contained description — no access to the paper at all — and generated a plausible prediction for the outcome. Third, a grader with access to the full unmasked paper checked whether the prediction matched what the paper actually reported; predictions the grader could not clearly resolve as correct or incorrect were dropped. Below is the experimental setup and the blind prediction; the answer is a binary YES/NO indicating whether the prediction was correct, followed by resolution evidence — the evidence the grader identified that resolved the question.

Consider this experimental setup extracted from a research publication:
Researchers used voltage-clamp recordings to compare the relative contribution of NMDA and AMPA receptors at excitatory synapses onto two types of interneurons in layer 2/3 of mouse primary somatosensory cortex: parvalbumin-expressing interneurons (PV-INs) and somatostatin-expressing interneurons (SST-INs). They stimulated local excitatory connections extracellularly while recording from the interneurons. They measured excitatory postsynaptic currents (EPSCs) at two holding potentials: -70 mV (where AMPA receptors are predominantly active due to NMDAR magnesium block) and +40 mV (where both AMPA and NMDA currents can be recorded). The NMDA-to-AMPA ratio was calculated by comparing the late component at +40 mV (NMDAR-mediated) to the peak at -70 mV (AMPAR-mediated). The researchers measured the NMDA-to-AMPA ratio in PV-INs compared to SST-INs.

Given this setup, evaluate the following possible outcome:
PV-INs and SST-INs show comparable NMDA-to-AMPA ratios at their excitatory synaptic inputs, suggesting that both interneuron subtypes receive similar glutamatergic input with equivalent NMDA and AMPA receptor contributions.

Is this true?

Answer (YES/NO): NO